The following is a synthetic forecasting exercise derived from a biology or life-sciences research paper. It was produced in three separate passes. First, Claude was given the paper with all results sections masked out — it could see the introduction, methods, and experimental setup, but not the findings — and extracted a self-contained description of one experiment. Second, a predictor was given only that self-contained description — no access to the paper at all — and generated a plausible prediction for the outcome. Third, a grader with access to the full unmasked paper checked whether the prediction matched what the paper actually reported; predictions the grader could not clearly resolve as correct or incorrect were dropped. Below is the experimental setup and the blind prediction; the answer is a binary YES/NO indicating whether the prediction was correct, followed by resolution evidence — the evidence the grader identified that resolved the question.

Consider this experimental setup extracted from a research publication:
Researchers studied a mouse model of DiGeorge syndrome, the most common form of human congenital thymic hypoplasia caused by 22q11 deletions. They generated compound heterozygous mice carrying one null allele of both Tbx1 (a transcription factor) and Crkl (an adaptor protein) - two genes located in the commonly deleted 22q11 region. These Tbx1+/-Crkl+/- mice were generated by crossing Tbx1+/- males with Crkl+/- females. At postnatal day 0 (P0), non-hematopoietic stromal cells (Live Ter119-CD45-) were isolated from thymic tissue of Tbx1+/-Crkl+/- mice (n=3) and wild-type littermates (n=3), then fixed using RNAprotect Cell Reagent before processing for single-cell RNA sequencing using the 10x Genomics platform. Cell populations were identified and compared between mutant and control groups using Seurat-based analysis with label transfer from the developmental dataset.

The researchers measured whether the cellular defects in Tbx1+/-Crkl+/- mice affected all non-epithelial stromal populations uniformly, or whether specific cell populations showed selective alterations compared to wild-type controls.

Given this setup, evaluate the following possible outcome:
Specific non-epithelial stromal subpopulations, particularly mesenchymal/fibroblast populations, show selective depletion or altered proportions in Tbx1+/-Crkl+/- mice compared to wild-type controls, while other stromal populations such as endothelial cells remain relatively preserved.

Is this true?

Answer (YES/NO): YES